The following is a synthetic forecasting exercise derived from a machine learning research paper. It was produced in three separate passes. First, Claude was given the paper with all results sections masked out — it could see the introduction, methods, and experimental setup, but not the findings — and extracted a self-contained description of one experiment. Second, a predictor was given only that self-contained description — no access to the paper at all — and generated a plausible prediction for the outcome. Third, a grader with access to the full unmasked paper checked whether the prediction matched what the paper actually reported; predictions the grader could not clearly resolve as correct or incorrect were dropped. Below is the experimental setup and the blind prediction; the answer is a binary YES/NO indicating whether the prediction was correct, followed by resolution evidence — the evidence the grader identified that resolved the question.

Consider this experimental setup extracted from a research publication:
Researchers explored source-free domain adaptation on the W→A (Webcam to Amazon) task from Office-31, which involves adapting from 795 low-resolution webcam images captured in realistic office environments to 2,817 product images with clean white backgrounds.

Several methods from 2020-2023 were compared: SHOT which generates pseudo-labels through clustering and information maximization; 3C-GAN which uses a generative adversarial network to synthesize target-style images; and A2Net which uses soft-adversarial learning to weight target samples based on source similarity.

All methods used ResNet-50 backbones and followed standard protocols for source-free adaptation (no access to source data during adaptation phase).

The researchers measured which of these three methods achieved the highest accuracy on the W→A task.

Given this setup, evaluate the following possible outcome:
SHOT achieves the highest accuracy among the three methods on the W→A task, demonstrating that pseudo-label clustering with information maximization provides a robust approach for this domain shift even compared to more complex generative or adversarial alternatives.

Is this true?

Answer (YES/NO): NO